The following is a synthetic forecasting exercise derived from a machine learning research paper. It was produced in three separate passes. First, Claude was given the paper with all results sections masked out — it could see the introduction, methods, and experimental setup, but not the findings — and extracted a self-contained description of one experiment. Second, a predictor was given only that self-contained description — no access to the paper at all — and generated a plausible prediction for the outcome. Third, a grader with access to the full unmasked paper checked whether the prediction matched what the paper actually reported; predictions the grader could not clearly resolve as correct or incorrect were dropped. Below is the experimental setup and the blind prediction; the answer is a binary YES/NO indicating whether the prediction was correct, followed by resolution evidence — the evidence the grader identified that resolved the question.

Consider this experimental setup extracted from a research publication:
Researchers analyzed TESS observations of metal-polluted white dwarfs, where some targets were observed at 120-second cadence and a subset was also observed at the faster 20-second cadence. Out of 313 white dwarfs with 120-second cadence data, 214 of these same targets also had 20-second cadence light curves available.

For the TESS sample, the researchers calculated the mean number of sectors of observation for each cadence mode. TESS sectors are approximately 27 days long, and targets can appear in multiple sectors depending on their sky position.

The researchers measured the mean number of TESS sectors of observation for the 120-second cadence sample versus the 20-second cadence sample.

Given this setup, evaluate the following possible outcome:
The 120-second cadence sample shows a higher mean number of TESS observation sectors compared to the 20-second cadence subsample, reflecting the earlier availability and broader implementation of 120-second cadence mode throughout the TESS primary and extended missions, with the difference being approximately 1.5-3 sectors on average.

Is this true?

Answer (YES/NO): NO